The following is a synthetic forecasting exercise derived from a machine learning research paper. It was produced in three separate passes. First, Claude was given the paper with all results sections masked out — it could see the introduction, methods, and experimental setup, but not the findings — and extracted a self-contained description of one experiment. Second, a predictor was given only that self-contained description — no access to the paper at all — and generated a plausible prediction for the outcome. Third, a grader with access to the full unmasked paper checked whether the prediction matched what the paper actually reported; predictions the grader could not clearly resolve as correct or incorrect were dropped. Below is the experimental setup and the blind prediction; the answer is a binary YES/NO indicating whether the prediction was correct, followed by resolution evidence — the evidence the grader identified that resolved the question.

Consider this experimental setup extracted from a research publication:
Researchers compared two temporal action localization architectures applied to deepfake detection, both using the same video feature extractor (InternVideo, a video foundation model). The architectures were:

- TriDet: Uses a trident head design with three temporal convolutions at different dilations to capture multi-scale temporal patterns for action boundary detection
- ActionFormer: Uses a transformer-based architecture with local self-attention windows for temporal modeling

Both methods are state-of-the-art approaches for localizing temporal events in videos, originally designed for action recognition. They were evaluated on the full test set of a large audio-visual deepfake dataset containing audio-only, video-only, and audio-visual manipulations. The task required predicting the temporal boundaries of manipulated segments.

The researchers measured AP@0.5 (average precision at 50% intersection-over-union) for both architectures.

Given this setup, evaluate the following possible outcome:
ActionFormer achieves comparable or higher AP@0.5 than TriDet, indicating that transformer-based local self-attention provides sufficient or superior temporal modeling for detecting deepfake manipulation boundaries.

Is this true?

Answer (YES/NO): YES